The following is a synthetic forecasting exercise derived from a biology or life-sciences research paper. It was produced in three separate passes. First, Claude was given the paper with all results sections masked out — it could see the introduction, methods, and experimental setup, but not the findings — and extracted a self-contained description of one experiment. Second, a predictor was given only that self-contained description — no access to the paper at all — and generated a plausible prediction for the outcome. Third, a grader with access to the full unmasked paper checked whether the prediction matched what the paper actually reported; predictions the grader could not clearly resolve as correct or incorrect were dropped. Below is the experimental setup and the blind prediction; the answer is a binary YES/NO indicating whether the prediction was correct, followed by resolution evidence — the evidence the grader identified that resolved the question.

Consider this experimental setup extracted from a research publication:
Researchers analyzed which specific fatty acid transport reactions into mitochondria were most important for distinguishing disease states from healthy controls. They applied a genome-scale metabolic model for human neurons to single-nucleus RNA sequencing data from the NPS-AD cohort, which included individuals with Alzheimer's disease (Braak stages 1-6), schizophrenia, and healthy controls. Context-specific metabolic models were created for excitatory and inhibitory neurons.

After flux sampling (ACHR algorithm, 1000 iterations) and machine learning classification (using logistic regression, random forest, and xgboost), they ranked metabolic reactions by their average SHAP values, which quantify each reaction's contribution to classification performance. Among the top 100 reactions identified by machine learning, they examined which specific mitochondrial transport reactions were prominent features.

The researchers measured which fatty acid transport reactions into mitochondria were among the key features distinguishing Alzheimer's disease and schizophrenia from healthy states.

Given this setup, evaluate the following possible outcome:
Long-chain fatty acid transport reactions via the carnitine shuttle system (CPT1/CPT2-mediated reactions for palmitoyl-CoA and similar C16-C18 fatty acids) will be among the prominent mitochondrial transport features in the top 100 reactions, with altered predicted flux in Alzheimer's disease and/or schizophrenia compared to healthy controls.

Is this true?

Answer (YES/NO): NO